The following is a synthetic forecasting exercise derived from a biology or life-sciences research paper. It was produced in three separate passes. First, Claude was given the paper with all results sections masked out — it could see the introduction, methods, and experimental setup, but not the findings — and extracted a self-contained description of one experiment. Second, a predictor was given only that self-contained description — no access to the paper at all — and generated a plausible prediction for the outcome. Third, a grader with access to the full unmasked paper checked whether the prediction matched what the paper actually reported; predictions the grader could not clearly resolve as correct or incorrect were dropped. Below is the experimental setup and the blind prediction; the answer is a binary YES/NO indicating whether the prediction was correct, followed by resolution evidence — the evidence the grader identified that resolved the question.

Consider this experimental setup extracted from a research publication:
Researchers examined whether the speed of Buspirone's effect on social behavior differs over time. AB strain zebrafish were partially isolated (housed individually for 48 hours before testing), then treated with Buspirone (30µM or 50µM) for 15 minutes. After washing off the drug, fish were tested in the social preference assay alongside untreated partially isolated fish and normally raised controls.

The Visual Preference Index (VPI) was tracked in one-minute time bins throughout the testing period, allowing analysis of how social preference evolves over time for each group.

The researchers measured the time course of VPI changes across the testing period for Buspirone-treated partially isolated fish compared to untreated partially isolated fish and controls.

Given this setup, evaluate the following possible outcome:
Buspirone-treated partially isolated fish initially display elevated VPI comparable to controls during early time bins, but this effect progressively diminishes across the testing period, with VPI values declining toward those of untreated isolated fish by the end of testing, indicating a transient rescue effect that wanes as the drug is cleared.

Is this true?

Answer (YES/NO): NO